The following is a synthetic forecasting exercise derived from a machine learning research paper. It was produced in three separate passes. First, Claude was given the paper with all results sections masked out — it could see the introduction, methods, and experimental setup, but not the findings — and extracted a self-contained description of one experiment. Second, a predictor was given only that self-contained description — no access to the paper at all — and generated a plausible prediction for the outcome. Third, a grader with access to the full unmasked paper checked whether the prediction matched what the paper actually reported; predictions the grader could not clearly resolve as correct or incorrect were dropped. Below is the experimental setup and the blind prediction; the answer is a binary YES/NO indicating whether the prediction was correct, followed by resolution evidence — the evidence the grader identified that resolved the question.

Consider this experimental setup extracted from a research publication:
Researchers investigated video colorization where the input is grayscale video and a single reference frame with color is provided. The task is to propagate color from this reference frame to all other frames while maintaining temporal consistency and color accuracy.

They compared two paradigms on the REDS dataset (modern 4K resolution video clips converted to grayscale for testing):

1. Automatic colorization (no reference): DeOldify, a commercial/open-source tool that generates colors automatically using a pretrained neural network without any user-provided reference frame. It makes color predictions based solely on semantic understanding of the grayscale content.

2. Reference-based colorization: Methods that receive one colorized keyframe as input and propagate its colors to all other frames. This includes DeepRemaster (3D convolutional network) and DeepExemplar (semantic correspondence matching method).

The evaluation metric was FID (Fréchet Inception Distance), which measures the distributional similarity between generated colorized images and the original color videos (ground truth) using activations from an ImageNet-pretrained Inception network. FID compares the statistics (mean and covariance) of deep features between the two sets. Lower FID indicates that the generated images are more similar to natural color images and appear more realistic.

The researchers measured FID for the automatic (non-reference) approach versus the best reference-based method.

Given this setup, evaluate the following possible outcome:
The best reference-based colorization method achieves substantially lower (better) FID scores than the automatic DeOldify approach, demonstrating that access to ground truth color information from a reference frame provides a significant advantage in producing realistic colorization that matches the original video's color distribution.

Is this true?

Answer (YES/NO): YES